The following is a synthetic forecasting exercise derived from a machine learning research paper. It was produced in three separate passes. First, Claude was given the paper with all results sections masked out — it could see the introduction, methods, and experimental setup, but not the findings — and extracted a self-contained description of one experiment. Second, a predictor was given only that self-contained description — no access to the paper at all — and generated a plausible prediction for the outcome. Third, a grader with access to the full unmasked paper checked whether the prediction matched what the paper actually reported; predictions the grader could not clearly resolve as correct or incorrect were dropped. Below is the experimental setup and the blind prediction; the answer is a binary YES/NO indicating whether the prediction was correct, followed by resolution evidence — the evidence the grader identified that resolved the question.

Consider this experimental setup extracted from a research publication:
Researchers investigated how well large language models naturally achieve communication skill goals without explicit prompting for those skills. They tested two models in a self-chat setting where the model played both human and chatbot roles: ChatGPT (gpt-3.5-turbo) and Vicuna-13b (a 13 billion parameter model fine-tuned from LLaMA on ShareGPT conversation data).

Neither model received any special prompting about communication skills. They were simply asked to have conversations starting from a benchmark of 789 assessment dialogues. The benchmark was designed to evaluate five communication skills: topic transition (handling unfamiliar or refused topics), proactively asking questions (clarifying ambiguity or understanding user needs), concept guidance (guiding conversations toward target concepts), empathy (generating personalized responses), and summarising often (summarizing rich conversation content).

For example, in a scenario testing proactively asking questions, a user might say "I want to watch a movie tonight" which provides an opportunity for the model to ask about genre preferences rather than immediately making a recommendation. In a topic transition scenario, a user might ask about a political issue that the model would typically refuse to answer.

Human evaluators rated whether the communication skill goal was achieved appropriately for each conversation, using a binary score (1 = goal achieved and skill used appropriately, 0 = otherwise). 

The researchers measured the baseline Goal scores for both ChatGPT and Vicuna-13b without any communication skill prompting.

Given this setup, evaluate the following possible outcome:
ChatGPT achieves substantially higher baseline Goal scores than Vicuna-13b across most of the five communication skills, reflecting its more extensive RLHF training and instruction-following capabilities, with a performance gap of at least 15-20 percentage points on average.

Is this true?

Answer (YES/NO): NO